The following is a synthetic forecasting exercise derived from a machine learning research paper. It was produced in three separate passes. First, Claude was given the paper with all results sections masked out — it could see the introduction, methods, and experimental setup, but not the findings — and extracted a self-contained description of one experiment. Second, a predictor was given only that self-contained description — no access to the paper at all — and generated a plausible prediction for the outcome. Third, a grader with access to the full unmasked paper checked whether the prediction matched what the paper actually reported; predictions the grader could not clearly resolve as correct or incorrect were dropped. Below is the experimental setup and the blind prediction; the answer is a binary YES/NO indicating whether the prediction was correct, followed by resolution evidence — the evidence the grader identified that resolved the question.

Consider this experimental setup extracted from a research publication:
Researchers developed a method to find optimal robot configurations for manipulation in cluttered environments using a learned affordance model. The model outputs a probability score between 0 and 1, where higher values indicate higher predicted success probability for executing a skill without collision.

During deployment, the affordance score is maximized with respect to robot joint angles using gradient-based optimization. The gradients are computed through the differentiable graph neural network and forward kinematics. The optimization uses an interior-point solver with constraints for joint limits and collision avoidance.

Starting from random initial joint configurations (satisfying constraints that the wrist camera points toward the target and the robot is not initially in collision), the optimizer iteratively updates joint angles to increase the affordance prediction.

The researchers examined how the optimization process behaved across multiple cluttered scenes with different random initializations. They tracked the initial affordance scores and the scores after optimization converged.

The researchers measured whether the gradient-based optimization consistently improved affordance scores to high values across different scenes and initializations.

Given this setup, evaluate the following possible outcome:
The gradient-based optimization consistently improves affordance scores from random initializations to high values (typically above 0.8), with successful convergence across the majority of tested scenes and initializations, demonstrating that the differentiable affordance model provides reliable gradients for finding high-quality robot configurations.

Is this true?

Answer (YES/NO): NO